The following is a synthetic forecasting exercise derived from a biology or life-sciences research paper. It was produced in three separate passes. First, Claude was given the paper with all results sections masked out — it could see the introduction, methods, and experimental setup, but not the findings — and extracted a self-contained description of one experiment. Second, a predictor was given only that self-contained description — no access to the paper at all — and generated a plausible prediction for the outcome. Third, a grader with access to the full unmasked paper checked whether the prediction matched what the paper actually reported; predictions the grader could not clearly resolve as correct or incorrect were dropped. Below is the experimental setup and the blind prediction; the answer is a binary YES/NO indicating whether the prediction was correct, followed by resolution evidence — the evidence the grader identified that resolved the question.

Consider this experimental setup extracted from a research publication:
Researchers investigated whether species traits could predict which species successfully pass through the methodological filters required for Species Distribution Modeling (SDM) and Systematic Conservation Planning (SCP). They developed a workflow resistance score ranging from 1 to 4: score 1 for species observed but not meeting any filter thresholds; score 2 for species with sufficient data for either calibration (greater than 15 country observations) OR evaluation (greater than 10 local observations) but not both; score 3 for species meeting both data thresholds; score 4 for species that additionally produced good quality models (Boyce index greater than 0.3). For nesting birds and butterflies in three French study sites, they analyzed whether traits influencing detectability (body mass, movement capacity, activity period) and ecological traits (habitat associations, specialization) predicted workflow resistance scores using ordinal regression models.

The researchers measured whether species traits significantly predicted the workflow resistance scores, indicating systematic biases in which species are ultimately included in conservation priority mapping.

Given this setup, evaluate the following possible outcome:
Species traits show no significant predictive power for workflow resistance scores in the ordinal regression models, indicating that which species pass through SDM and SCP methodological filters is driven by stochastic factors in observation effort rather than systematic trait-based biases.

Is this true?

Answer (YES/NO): NO